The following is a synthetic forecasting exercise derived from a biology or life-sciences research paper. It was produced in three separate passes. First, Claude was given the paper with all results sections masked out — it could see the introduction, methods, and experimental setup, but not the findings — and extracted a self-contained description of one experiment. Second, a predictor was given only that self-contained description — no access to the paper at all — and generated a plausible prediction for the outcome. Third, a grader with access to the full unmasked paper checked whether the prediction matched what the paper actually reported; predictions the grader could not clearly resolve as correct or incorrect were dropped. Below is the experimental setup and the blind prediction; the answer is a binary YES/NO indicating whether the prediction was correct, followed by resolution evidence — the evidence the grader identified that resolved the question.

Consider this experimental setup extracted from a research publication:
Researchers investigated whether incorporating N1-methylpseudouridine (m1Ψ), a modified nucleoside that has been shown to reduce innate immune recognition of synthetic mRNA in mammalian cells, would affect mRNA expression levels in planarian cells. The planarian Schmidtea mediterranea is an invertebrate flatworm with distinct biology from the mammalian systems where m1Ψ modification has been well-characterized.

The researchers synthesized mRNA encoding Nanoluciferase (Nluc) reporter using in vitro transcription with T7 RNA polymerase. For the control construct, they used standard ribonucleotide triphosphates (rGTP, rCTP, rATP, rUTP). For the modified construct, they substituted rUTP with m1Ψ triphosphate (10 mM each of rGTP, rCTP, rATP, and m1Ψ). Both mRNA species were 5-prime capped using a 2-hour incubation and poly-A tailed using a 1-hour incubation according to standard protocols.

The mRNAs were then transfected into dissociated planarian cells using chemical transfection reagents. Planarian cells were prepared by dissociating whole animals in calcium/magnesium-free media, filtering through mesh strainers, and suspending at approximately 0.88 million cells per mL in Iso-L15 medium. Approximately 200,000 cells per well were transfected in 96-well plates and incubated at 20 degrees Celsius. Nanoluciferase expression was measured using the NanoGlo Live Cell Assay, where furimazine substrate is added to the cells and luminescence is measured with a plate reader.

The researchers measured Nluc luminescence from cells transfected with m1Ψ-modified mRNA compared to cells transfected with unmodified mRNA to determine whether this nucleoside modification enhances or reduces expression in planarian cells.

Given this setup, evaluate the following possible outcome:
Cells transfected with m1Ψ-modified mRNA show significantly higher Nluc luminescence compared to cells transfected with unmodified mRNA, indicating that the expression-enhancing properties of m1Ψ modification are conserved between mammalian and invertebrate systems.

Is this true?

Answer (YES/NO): NO